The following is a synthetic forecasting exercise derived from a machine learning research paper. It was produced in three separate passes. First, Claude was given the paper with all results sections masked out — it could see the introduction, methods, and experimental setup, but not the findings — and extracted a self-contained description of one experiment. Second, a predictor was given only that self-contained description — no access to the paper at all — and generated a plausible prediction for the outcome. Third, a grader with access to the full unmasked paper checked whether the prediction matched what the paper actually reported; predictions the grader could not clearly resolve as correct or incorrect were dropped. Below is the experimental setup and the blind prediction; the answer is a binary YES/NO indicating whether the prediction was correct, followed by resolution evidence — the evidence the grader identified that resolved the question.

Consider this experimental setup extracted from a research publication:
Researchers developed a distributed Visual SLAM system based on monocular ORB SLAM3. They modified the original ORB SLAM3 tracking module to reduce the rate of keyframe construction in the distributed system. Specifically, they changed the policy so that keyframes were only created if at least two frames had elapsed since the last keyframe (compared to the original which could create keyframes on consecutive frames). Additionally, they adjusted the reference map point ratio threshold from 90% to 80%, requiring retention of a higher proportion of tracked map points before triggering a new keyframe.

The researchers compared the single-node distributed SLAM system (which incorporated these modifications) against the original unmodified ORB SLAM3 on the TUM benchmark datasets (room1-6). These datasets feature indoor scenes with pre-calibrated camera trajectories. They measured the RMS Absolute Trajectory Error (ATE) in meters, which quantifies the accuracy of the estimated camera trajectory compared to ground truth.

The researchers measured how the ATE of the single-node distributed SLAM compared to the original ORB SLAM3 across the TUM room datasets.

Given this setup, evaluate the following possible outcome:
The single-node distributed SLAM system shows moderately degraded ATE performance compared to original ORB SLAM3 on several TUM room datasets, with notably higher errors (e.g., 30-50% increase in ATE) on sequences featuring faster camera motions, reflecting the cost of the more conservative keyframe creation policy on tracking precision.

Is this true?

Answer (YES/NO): NO